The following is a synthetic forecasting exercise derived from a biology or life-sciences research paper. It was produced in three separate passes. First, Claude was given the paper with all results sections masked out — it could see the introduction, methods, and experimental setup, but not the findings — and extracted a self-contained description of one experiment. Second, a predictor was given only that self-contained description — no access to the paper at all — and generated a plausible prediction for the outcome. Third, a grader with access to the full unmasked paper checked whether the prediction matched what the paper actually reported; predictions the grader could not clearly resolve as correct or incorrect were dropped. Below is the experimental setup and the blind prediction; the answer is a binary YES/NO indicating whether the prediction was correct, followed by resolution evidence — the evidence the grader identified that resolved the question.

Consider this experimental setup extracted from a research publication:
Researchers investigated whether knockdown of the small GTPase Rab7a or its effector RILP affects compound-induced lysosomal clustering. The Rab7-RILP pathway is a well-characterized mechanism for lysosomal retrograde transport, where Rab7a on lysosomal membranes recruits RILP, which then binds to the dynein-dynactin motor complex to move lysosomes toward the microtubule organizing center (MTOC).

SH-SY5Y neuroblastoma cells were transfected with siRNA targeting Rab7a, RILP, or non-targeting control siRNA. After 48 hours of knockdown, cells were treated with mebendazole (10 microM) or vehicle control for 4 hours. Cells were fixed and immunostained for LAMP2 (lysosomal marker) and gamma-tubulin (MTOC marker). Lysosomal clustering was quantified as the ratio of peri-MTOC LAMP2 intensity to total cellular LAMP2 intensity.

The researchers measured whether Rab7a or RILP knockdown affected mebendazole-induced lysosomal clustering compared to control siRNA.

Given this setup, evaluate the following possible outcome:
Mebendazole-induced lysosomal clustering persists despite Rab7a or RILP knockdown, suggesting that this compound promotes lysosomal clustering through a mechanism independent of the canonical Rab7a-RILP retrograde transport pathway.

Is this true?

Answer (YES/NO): NO